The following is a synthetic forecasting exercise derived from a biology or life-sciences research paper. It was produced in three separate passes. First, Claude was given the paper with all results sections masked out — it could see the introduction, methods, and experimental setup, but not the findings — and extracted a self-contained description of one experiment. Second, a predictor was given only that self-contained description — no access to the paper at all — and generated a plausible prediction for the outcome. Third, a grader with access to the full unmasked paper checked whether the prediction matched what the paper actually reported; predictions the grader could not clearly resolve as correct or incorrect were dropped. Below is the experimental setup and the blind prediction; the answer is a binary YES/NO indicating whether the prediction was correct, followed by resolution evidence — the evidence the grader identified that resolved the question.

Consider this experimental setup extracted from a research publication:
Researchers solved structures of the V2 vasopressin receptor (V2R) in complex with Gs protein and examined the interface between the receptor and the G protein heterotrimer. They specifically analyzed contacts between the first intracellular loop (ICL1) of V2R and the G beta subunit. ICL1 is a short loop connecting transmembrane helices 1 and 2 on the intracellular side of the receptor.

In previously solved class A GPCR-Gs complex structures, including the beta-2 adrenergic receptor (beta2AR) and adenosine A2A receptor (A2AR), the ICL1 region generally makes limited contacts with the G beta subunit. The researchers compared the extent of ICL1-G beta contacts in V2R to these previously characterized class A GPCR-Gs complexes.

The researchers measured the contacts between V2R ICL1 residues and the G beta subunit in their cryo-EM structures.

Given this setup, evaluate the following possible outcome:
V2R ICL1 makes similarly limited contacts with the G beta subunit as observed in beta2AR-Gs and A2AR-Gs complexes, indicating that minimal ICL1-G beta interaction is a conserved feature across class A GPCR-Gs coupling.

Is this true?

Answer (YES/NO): NO